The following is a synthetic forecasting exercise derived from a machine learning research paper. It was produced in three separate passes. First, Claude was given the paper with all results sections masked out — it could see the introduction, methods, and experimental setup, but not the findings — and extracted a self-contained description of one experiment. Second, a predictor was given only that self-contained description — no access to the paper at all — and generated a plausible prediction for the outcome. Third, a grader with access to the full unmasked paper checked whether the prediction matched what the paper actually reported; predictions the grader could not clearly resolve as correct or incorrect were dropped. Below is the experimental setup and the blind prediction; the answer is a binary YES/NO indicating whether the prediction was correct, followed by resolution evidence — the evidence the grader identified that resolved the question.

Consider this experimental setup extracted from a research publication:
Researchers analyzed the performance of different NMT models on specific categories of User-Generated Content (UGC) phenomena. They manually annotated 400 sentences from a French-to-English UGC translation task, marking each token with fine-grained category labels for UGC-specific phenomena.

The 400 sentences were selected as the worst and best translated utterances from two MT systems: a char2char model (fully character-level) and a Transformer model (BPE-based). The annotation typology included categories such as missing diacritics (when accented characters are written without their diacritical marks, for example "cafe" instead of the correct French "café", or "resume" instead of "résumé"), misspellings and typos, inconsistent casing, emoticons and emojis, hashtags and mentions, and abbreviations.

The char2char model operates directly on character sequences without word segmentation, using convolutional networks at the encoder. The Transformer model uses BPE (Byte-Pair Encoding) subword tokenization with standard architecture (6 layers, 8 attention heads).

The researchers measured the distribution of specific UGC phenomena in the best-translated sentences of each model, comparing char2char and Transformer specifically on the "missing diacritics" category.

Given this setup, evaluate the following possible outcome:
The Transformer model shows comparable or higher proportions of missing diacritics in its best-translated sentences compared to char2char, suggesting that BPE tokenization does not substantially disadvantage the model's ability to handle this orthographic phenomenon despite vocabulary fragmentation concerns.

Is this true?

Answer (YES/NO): NO